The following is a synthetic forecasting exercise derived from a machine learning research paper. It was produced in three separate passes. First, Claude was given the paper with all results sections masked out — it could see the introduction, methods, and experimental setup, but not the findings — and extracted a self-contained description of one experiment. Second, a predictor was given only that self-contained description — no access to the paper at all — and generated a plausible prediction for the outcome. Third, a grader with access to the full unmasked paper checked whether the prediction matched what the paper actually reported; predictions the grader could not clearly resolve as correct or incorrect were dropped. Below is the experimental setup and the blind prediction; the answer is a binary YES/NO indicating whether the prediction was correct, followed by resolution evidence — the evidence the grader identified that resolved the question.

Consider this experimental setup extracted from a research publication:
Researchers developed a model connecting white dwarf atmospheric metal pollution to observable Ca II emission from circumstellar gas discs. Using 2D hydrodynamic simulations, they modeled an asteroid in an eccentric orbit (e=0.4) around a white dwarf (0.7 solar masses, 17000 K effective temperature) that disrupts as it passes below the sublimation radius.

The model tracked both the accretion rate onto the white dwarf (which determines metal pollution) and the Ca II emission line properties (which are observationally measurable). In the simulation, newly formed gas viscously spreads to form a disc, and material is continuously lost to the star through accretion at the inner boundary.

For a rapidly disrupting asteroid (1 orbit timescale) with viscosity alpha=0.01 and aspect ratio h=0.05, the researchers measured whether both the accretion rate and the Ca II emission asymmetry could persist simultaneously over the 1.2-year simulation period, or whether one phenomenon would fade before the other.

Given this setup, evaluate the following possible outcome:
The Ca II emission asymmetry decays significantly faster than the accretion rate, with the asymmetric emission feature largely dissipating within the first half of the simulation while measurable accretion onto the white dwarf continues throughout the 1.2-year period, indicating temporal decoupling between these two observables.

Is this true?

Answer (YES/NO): NO